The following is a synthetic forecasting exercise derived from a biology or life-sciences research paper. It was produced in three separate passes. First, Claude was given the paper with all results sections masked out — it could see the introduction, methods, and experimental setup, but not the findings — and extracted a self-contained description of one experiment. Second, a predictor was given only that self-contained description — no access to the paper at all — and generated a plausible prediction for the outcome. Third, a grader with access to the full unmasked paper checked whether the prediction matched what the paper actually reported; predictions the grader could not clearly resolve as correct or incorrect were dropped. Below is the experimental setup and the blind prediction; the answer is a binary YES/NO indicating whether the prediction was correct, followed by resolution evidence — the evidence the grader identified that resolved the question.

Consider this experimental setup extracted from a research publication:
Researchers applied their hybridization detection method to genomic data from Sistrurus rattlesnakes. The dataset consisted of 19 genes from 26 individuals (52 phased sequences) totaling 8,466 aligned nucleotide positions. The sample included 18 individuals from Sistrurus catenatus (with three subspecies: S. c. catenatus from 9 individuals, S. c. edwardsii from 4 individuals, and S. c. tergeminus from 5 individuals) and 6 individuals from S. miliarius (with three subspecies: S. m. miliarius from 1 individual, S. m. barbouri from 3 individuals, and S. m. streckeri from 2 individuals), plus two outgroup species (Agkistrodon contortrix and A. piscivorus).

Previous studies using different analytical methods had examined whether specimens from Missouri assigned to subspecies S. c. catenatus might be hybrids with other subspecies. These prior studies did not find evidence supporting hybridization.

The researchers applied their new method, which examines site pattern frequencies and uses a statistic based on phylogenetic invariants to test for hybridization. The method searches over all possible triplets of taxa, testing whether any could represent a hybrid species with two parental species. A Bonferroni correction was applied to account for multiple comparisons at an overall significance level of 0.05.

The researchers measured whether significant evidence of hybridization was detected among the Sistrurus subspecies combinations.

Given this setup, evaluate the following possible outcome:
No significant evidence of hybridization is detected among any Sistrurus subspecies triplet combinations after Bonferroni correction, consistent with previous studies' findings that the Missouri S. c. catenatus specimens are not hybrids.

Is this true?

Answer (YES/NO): YES